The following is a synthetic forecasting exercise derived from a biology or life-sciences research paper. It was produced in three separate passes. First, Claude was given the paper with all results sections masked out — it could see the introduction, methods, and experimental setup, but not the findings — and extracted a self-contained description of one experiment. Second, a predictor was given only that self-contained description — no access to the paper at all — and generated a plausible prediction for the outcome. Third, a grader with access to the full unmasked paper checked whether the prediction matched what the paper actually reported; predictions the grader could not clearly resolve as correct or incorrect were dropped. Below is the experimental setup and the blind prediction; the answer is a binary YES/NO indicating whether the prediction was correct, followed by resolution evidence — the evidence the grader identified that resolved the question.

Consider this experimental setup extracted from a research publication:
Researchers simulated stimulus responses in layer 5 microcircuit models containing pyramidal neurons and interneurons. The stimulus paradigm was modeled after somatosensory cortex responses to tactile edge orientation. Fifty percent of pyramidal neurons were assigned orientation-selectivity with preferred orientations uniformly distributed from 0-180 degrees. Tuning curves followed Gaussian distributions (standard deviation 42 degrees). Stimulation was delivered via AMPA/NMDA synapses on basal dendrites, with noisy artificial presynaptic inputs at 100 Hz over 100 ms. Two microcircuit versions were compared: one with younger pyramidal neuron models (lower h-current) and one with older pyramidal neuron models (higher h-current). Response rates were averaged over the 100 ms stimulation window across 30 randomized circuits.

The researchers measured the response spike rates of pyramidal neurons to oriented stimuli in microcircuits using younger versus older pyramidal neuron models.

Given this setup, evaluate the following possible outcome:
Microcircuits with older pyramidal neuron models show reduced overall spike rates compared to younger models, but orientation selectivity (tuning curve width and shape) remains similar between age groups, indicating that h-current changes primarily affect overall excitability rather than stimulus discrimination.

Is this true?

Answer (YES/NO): NO